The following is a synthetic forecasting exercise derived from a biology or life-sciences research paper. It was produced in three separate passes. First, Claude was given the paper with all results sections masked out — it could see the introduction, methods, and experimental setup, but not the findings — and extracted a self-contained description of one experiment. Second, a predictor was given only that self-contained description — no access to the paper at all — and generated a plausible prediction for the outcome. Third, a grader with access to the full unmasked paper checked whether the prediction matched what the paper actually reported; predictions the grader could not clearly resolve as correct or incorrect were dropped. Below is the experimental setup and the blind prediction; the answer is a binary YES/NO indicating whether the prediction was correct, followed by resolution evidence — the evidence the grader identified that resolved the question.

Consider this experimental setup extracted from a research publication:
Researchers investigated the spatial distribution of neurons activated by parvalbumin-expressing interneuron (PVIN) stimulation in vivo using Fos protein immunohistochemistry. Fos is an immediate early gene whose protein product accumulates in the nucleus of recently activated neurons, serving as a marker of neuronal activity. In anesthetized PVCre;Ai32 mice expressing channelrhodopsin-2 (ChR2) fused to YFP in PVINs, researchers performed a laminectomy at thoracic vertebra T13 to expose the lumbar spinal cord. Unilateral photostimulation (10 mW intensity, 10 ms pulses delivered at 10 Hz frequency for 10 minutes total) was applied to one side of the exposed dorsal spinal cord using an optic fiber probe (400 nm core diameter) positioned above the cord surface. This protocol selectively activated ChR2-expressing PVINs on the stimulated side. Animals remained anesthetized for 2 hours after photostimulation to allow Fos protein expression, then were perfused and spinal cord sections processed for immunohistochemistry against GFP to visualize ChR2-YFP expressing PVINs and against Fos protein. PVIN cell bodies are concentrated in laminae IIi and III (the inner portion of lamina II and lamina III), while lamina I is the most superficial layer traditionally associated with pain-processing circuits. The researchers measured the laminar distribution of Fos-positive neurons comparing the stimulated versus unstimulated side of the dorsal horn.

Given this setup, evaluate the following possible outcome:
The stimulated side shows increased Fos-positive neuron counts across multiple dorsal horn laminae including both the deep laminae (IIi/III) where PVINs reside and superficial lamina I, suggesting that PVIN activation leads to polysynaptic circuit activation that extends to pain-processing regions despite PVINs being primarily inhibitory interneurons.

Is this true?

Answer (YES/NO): NO